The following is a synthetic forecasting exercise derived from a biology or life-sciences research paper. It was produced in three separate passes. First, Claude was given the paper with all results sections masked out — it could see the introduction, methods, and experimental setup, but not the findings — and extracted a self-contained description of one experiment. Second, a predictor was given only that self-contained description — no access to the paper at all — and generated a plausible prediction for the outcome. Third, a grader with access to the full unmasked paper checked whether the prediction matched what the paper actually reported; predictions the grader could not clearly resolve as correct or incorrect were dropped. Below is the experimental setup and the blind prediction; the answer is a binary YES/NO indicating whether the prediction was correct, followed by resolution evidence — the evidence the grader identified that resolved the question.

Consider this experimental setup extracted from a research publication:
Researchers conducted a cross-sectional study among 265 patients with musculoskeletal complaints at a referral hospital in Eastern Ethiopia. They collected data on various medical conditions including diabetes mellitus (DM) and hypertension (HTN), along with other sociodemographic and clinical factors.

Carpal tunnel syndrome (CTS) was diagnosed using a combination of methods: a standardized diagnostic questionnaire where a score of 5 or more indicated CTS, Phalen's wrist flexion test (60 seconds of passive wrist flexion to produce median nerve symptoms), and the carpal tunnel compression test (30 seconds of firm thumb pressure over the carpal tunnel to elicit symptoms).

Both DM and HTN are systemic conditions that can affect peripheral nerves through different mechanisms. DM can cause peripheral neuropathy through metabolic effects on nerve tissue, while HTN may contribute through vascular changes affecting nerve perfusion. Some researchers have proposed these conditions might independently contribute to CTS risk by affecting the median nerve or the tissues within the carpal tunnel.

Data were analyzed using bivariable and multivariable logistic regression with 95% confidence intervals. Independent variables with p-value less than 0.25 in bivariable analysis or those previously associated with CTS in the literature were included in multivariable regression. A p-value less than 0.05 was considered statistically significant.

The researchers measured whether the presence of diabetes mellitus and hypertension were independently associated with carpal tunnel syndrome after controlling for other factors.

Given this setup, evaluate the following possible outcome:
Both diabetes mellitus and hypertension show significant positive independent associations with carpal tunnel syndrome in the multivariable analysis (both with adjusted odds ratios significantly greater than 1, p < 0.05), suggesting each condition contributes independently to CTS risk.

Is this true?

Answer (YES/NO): YES